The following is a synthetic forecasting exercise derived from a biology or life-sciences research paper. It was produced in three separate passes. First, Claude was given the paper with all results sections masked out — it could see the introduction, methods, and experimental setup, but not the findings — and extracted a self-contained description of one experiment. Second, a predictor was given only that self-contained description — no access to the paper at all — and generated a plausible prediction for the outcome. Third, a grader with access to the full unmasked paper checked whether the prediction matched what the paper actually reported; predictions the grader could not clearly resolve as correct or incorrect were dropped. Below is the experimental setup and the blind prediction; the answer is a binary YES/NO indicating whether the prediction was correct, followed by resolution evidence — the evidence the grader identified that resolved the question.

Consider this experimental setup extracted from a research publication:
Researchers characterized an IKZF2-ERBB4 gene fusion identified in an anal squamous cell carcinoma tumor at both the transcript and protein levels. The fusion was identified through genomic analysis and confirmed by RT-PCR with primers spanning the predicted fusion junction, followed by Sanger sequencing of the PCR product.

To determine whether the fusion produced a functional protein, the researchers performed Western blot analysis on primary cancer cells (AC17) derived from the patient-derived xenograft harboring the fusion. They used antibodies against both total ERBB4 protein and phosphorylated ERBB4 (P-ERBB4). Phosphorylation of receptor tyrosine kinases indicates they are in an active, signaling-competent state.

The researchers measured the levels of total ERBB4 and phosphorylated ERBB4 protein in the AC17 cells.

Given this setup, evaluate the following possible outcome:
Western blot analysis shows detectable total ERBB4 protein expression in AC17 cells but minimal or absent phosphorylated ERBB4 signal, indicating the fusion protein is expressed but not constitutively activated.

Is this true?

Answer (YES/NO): NO